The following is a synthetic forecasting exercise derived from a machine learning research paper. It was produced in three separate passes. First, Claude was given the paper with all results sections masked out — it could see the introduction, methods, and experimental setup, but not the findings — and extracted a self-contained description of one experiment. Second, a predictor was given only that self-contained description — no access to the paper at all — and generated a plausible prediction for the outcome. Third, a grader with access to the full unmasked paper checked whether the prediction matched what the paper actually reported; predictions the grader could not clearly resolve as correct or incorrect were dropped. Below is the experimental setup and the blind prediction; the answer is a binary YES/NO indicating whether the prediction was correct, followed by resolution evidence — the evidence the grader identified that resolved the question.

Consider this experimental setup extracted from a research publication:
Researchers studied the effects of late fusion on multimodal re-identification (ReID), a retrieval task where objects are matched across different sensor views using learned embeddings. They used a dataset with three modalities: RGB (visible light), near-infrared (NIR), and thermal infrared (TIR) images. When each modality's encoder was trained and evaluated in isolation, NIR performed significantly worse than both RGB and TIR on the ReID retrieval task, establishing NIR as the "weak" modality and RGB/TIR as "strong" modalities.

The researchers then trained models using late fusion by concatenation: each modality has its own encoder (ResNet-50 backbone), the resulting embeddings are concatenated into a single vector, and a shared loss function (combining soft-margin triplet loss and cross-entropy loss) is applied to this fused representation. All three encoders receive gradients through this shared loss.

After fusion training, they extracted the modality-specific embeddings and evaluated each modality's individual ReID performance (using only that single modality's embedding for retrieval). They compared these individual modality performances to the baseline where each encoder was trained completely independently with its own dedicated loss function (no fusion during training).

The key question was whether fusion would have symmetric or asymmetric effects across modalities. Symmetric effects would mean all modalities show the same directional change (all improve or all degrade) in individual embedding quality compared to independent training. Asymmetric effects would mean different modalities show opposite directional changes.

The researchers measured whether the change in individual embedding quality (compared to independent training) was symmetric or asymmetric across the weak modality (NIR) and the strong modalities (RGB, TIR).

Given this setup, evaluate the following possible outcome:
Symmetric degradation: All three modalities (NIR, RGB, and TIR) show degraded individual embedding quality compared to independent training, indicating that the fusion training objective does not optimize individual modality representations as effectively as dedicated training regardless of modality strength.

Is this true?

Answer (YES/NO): NO